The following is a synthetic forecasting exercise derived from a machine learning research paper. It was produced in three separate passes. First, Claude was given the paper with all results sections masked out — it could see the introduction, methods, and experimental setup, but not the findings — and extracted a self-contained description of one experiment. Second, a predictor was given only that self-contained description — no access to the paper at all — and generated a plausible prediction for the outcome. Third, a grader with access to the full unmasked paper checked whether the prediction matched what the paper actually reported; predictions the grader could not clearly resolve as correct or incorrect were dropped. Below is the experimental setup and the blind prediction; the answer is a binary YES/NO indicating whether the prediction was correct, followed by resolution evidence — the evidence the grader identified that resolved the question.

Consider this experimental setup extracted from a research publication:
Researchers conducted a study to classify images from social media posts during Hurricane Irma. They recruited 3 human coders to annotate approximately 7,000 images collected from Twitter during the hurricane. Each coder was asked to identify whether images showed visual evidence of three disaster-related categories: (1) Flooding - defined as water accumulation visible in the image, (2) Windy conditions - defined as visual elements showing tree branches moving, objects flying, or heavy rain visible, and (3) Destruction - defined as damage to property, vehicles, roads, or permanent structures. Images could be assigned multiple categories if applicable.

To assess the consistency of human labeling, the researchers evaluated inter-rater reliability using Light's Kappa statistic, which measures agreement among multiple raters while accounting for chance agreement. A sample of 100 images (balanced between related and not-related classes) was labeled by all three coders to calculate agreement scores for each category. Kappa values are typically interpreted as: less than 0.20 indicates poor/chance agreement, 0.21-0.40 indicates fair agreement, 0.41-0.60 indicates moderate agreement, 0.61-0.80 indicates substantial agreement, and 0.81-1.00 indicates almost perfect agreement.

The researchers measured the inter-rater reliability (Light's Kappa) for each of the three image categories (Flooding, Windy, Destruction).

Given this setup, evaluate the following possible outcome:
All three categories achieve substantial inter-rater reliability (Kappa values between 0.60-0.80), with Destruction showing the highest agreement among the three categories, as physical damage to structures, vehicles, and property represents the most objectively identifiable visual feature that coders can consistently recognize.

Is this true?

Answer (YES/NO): NO